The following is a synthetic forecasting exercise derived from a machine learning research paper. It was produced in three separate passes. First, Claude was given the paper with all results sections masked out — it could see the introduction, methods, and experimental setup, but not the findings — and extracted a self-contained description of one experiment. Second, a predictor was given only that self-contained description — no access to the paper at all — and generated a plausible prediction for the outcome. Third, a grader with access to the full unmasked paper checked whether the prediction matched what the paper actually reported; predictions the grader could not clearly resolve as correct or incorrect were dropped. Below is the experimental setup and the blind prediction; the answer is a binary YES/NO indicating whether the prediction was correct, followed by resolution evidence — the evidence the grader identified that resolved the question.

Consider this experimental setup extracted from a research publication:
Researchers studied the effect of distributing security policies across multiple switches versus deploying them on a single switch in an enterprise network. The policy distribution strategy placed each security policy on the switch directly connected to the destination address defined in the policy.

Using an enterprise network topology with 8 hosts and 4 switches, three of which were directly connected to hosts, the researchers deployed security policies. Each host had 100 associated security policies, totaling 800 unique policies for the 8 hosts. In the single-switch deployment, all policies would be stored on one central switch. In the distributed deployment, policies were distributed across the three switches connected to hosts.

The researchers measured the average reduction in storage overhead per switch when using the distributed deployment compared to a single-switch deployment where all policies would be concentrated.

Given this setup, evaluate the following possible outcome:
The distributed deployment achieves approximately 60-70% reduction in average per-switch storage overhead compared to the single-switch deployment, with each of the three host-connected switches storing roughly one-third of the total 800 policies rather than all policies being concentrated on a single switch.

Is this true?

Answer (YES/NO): YES